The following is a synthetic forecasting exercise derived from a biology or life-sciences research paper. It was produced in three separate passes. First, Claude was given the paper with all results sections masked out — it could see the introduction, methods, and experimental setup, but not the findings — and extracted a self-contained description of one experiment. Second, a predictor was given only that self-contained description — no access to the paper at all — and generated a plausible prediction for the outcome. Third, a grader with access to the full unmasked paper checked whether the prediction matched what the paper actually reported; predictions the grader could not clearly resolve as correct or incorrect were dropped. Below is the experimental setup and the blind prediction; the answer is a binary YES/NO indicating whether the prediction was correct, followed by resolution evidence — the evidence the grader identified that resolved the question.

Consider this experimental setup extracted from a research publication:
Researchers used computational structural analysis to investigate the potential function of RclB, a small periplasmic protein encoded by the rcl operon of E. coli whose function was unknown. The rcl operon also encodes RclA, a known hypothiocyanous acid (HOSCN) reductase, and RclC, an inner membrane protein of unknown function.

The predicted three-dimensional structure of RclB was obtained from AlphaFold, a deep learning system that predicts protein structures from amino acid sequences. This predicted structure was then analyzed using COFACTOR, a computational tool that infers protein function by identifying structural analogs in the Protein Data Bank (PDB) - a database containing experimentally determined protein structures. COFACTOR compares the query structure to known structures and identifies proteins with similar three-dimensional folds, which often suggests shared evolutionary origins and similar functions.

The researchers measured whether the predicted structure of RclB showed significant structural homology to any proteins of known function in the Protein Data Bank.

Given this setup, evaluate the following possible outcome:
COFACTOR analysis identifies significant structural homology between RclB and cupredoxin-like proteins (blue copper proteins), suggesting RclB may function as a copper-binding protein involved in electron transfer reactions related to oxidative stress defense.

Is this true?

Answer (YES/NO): NO